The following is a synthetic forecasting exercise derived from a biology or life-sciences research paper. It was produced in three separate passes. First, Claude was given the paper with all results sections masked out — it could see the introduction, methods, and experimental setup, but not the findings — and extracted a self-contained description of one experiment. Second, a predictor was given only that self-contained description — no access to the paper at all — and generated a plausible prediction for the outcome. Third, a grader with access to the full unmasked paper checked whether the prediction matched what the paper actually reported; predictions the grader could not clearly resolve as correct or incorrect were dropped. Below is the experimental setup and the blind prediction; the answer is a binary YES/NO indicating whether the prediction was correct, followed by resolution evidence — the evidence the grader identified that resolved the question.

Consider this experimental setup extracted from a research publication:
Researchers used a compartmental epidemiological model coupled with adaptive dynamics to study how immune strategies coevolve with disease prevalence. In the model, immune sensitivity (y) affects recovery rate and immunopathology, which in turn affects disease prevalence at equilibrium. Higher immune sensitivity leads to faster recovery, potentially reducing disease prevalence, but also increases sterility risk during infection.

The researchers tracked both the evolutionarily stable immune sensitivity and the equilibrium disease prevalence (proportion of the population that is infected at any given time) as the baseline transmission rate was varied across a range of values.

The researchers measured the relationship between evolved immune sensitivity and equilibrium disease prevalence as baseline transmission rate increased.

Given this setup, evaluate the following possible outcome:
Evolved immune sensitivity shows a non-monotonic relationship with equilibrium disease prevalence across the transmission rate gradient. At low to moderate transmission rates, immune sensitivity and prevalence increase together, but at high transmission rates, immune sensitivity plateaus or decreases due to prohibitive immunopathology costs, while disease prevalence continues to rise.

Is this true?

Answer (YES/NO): NO